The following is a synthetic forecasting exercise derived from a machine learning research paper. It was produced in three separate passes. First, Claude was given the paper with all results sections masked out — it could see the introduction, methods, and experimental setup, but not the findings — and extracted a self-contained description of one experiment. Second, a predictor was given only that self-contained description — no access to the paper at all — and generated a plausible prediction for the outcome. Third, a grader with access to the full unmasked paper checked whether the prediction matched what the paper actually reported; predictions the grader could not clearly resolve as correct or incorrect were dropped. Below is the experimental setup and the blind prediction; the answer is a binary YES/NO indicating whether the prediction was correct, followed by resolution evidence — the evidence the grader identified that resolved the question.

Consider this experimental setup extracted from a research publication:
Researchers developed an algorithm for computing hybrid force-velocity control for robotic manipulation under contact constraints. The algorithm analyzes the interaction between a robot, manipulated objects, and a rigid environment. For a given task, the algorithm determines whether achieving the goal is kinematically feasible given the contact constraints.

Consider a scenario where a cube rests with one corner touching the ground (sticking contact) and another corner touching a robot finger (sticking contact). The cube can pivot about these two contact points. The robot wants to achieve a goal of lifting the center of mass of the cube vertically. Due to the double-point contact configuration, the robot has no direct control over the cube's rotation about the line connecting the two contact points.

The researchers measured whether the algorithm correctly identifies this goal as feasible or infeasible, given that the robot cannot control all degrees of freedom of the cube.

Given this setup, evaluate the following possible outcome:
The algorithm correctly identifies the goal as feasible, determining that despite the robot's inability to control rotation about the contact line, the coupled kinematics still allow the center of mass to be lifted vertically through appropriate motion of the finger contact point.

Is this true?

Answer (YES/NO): YES